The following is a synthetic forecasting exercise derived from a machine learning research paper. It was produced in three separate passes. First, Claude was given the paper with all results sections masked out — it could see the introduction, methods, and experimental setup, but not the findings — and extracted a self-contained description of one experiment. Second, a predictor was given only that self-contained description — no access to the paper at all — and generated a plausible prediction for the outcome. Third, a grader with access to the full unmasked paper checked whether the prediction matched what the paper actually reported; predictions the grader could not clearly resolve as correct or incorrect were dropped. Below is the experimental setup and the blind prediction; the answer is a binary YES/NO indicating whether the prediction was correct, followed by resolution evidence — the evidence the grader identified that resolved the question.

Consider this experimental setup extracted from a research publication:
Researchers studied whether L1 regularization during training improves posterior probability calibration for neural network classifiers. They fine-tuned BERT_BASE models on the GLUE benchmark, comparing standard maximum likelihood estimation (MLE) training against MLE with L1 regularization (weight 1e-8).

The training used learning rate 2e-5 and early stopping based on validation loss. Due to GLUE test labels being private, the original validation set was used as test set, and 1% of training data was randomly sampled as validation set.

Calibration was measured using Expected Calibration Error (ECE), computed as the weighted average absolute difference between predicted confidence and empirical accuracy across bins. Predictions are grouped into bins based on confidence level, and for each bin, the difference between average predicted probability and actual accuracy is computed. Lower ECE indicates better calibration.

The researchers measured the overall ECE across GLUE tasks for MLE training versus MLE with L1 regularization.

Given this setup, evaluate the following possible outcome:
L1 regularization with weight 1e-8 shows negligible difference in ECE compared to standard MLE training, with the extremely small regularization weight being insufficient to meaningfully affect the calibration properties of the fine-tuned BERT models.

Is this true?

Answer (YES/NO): YES